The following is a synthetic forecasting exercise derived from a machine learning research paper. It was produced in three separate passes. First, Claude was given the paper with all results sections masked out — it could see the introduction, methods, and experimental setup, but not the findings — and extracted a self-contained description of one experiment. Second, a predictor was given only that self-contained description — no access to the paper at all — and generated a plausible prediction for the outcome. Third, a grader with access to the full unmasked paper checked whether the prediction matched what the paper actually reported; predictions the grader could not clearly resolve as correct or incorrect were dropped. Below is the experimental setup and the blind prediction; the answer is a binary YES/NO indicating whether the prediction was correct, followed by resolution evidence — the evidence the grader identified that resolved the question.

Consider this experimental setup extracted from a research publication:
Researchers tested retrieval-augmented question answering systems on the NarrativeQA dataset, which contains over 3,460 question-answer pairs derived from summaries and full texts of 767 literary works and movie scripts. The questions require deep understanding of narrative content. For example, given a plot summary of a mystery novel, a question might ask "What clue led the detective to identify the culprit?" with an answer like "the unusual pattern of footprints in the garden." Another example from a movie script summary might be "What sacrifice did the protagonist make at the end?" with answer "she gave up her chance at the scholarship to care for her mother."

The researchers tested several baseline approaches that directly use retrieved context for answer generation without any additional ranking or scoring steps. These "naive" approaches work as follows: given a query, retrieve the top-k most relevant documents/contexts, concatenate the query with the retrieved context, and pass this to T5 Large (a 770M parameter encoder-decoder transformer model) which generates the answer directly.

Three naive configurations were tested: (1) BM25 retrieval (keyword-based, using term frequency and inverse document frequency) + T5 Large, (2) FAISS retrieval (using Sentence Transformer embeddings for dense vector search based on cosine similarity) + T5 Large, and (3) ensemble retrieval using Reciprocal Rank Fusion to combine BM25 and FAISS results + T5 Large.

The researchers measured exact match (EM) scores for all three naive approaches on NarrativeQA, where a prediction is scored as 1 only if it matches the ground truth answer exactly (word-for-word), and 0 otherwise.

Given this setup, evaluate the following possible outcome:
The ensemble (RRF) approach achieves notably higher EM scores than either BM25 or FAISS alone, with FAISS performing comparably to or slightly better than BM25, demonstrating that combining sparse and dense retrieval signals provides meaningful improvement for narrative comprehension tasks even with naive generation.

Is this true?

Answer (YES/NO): NO